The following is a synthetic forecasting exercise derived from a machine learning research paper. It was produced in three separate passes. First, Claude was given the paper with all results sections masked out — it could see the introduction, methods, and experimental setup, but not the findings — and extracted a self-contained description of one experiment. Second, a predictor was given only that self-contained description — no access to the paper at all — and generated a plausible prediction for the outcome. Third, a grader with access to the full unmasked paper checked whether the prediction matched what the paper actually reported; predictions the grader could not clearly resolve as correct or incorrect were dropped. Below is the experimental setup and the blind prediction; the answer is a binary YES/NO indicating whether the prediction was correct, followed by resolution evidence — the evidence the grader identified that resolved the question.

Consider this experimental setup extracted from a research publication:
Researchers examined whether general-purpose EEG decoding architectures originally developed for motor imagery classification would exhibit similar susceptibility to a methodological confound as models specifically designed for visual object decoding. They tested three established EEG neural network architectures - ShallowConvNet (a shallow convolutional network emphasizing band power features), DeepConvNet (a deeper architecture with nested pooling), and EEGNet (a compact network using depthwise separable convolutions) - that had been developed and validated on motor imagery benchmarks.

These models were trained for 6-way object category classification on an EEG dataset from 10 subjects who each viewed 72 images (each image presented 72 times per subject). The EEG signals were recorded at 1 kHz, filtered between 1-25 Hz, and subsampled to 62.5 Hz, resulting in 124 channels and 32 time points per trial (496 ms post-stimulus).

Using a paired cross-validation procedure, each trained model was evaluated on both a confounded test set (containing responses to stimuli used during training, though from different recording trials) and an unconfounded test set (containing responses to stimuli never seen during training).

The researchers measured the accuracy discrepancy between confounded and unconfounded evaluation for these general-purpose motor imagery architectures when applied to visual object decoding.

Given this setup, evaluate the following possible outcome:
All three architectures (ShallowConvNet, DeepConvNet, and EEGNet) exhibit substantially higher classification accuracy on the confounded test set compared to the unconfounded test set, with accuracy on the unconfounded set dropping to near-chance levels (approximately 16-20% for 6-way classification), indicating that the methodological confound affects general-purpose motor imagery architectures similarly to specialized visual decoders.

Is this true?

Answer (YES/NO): NO